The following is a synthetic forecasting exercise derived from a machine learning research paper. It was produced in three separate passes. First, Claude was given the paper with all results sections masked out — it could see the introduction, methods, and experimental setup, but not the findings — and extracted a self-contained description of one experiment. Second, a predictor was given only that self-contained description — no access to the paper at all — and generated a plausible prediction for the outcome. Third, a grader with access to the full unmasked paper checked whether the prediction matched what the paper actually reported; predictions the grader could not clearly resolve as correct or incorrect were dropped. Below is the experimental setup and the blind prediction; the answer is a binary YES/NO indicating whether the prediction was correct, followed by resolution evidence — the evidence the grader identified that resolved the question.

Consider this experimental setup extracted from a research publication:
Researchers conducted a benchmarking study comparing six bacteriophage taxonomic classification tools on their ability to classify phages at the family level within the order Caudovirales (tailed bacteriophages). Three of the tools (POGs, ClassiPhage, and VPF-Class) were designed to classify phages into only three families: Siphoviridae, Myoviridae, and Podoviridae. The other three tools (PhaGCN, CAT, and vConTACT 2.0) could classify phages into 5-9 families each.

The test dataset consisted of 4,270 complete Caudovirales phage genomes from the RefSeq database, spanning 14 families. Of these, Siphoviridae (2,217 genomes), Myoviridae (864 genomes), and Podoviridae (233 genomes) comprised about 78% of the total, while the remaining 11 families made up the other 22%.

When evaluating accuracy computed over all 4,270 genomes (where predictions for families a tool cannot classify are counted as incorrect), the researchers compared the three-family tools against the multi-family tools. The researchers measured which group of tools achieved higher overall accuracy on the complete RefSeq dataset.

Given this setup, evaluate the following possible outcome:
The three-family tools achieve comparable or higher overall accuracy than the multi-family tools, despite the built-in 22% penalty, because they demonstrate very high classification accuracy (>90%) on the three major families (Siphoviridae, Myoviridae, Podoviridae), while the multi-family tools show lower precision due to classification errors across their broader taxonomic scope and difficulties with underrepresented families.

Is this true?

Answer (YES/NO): NO